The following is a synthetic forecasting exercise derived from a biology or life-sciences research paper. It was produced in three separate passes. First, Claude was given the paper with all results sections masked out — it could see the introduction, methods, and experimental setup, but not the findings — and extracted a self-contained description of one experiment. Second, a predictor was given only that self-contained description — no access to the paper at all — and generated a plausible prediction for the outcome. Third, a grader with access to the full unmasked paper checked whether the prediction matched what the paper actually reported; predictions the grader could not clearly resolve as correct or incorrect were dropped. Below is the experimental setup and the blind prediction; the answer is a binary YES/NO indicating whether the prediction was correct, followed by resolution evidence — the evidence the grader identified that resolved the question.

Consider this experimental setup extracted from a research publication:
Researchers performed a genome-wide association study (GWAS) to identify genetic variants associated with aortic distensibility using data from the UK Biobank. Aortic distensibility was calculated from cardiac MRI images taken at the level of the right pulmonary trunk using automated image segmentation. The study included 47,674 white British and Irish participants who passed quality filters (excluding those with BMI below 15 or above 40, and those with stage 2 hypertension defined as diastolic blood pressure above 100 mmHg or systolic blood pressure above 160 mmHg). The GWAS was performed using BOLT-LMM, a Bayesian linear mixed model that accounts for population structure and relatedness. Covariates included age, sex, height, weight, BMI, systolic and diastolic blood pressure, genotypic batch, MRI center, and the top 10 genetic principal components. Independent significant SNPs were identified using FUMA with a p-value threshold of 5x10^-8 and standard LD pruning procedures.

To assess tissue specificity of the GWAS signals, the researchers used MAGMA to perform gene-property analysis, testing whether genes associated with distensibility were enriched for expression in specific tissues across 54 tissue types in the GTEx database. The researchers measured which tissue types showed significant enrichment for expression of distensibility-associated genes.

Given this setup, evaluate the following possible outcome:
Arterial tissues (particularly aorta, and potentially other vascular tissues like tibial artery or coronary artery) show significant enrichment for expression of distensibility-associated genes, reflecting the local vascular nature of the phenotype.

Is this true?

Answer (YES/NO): YES